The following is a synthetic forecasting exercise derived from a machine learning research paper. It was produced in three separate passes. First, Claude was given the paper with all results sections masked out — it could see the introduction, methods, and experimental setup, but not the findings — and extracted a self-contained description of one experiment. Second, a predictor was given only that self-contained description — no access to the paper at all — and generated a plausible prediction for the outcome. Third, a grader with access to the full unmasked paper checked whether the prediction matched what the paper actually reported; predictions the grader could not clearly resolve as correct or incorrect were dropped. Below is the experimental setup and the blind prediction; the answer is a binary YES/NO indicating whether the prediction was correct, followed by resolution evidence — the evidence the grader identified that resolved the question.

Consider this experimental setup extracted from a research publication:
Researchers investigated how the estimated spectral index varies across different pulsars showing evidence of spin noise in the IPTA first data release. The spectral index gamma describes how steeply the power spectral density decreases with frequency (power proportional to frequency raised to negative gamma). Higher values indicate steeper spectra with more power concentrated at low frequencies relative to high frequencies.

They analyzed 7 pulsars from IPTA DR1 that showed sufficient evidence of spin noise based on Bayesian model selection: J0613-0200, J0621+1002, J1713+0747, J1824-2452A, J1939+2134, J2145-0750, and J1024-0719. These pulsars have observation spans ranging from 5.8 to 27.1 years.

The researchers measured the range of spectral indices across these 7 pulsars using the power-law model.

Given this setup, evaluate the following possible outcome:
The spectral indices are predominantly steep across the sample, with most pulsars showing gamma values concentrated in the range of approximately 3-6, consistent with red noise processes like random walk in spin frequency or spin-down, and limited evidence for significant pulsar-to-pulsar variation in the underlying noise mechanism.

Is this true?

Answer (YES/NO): NO